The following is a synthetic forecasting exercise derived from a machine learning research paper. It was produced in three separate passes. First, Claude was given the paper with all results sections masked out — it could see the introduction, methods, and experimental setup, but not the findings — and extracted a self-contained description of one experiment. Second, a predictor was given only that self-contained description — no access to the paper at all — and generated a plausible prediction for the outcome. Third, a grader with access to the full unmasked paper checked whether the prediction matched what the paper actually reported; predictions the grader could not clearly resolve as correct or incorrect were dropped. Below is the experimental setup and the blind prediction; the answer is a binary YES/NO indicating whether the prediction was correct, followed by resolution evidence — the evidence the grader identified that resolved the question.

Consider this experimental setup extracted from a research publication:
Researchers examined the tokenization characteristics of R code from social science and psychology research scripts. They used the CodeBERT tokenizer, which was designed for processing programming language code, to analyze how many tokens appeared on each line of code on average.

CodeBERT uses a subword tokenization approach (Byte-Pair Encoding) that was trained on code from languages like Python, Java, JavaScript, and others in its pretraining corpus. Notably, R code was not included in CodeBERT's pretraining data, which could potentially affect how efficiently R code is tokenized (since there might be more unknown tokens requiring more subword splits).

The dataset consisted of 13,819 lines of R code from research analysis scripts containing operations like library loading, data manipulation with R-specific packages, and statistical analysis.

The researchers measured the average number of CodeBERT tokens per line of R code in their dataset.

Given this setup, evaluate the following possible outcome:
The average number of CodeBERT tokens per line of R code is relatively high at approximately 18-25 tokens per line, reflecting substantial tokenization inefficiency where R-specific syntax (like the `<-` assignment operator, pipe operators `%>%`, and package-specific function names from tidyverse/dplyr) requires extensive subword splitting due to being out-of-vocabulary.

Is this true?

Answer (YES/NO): NO